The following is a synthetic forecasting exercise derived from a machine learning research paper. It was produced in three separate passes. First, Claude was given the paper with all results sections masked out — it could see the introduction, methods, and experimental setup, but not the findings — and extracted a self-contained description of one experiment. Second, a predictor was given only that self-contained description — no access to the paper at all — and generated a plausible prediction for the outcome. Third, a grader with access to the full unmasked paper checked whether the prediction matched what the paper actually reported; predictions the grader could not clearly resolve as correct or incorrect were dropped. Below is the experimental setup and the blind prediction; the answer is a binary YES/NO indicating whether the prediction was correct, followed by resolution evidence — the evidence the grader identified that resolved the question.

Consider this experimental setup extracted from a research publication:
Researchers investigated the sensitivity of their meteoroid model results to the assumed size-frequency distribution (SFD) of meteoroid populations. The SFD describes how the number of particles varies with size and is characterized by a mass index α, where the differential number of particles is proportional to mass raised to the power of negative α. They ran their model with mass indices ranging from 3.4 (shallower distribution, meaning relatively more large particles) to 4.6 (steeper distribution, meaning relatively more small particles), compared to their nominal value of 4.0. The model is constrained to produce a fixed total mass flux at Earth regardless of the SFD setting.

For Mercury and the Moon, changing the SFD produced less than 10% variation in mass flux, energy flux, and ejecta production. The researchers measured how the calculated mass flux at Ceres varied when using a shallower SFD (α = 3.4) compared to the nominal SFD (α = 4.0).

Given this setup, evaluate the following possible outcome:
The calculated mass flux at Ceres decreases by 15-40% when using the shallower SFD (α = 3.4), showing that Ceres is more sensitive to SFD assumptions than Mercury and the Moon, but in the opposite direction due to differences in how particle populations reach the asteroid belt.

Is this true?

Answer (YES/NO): NO